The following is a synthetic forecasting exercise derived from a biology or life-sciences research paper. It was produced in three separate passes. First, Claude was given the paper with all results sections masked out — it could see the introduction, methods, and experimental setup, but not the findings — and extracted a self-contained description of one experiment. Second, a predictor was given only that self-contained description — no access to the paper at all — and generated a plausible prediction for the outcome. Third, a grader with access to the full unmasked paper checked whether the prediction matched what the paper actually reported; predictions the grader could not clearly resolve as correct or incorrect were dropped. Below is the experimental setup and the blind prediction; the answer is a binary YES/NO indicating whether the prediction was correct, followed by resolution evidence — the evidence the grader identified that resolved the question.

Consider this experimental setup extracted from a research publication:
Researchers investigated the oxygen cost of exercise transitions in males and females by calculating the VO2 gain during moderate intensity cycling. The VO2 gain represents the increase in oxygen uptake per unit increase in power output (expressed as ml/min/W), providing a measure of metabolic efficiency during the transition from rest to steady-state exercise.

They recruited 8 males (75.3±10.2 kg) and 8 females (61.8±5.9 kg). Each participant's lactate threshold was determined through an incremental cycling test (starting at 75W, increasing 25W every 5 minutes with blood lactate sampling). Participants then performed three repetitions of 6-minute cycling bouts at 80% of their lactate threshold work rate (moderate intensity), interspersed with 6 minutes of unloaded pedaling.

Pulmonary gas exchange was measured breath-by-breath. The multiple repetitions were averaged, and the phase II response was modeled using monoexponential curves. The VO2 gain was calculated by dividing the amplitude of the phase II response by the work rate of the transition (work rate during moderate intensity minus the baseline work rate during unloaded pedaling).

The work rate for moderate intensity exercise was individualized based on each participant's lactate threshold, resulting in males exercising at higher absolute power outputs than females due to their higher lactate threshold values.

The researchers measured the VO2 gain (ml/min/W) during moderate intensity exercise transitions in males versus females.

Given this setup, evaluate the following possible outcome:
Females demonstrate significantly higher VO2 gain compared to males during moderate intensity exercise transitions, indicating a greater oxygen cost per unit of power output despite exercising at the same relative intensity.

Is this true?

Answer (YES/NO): NO